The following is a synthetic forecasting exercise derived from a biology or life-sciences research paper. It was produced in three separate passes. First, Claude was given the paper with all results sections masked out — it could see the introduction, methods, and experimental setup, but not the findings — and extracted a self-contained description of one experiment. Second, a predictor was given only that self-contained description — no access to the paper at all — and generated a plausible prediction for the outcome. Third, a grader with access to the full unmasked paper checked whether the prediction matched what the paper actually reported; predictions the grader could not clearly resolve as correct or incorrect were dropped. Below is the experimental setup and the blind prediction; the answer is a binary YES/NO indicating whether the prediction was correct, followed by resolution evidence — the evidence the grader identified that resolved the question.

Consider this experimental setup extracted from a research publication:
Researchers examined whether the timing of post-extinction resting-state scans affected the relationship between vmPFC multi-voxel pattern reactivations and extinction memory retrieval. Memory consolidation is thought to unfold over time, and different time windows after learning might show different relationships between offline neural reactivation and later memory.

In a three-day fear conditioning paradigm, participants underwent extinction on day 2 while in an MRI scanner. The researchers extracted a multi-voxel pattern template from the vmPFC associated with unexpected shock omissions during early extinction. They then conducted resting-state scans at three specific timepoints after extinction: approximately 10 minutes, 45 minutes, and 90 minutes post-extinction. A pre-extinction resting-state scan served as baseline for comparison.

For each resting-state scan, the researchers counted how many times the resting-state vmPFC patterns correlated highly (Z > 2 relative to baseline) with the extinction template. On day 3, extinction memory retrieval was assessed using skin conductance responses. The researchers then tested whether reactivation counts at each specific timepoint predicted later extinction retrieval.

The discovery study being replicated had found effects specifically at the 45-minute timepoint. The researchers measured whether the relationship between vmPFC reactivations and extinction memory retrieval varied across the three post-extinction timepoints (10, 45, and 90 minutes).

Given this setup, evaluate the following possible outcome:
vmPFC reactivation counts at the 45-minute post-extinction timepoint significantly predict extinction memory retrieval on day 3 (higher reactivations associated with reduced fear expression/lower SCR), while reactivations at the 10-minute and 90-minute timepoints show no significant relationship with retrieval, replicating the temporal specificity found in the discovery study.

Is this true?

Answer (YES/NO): NO